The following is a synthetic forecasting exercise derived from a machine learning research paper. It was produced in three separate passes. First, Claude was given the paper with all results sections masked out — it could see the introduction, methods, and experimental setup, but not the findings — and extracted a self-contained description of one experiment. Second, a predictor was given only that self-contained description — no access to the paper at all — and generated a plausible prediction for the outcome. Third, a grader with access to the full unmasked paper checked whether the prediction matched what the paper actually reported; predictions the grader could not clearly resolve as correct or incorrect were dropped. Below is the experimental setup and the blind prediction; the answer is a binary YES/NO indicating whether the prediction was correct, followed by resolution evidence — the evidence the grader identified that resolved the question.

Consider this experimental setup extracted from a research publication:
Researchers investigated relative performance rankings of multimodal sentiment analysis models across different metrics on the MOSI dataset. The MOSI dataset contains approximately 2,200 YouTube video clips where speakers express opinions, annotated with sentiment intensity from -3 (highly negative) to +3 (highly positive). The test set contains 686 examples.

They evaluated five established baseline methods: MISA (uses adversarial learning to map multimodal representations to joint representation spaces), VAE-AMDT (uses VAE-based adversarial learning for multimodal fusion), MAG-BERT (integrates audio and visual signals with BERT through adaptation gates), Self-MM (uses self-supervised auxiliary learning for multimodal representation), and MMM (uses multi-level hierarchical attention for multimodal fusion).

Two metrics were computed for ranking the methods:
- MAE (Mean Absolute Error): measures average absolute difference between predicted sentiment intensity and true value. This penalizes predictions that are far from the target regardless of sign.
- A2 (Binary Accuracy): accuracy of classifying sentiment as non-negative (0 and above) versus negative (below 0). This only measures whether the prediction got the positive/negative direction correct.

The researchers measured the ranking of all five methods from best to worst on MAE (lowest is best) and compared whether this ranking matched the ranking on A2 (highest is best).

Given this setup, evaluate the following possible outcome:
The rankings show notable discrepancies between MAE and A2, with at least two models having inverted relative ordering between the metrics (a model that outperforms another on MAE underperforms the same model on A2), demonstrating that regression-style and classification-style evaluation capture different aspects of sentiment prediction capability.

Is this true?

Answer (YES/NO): YES